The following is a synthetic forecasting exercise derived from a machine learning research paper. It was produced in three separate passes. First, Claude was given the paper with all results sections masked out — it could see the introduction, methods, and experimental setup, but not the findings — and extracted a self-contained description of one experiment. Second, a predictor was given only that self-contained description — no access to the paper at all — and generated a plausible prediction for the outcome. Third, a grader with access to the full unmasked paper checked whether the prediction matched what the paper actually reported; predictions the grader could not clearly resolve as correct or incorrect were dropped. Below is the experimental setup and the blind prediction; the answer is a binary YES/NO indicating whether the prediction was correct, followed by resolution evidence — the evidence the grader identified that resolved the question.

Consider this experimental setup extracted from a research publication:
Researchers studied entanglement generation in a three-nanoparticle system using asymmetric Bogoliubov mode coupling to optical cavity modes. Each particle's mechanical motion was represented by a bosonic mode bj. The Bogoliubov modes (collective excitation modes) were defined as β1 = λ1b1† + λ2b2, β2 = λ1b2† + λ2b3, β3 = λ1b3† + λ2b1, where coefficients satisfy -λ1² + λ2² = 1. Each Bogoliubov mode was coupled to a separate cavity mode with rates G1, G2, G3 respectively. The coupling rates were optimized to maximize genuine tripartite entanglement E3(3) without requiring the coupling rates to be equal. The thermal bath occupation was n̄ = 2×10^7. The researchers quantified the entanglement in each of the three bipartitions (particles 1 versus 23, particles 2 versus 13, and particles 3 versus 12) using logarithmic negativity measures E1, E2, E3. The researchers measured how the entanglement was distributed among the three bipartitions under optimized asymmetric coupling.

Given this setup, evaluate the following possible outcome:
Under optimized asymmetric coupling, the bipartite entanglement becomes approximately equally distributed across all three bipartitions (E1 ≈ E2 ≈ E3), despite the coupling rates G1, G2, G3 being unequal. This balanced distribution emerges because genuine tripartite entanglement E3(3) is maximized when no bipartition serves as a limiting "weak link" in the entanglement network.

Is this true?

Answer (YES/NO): NO